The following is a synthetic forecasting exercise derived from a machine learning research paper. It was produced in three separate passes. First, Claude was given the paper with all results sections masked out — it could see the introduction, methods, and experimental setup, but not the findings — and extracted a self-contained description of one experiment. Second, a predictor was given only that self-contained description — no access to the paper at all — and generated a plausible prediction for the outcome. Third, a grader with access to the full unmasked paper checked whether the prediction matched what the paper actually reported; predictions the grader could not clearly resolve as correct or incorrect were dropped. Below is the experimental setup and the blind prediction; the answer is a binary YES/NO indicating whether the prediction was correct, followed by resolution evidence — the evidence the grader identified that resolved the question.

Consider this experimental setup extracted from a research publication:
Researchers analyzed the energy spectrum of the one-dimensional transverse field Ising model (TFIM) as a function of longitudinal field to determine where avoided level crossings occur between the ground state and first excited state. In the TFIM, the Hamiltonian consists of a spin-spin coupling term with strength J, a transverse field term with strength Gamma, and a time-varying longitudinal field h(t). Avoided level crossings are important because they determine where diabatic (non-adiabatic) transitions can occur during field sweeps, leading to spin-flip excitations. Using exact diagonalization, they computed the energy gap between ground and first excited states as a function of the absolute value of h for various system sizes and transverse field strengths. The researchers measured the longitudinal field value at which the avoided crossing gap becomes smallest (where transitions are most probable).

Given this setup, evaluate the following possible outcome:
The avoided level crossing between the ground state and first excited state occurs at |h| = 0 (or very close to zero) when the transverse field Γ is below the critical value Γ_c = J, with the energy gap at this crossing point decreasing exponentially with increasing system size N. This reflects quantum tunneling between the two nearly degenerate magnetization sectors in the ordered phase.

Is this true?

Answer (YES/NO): NO